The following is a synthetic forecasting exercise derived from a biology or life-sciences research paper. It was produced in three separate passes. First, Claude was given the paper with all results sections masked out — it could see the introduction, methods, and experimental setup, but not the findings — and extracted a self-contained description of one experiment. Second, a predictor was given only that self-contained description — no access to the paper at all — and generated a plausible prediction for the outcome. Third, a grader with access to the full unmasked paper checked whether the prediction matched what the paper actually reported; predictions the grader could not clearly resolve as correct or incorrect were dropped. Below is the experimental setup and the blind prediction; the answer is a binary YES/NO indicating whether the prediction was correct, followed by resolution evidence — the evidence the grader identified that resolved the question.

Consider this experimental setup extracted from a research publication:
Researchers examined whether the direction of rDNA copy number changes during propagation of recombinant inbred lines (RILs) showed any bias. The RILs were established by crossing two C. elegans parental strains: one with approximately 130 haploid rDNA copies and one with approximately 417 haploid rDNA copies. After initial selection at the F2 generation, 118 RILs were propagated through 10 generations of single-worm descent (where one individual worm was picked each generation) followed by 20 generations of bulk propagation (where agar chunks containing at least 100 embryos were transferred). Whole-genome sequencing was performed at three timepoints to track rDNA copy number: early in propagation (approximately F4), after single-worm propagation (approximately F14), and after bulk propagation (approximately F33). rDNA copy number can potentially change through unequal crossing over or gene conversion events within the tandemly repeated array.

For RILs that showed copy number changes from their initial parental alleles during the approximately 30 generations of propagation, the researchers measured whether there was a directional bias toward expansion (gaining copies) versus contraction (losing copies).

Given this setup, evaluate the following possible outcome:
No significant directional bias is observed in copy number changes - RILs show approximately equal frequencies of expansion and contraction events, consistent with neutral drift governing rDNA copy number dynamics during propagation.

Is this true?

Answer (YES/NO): NO